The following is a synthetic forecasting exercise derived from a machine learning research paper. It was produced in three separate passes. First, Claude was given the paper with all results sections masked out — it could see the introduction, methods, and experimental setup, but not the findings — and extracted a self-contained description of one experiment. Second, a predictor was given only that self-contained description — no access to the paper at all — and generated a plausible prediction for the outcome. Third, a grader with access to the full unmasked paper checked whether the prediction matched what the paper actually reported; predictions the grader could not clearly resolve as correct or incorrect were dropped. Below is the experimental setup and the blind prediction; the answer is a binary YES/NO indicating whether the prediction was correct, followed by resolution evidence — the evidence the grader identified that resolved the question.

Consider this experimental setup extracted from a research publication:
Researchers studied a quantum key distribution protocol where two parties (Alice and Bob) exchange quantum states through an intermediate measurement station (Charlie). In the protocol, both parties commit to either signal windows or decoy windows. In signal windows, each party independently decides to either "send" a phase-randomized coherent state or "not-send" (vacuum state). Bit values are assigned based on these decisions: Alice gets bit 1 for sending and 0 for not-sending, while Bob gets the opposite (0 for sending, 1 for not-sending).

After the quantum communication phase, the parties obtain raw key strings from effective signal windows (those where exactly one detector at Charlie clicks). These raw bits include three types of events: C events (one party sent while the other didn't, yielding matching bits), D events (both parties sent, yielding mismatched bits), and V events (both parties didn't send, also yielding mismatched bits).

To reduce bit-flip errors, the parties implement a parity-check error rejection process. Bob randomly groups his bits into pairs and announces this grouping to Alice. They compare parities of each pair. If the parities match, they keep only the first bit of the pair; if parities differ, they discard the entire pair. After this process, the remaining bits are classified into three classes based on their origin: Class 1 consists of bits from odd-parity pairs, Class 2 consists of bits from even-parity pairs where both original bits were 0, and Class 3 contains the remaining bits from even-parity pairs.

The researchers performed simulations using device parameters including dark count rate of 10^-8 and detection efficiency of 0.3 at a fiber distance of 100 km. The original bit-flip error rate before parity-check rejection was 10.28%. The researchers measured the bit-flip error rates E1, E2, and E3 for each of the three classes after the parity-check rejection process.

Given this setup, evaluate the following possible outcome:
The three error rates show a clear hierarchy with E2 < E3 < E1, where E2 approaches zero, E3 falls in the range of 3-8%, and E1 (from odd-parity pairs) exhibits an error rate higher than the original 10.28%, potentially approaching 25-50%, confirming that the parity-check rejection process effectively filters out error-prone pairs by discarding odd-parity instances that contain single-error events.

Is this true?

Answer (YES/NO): NO